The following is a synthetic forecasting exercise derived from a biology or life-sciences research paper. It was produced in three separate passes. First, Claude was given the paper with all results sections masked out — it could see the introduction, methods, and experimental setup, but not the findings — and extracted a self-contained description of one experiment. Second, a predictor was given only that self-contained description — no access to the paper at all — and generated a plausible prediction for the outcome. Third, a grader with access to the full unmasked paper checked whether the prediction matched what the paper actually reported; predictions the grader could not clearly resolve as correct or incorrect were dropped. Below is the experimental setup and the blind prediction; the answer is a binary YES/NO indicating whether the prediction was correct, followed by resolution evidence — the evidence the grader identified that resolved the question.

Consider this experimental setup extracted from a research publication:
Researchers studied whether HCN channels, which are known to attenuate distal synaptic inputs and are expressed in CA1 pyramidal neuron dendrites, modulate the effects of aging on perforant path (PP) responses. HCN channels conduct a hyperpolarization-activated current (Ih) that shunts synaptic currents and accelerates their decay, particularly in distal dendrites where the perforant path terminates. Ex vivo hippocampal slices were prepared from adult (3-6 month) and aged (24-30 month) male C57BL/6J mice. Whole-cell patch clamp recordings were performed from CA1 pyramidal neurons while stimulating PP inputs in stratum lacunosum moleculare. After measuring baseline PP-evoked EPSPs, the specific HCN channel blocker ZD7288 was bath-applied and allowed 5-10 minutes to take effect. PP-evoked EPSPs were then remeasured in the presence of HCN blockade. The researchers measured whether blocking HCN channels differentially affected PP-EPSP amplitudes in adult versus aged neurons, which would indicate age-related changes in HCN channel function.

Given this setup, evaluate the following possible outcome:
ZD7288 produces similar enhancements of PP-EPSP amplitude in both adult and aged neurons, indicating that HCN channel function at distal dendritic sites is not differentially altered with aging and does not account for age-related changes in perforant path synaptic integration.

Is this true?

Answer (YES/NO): YES